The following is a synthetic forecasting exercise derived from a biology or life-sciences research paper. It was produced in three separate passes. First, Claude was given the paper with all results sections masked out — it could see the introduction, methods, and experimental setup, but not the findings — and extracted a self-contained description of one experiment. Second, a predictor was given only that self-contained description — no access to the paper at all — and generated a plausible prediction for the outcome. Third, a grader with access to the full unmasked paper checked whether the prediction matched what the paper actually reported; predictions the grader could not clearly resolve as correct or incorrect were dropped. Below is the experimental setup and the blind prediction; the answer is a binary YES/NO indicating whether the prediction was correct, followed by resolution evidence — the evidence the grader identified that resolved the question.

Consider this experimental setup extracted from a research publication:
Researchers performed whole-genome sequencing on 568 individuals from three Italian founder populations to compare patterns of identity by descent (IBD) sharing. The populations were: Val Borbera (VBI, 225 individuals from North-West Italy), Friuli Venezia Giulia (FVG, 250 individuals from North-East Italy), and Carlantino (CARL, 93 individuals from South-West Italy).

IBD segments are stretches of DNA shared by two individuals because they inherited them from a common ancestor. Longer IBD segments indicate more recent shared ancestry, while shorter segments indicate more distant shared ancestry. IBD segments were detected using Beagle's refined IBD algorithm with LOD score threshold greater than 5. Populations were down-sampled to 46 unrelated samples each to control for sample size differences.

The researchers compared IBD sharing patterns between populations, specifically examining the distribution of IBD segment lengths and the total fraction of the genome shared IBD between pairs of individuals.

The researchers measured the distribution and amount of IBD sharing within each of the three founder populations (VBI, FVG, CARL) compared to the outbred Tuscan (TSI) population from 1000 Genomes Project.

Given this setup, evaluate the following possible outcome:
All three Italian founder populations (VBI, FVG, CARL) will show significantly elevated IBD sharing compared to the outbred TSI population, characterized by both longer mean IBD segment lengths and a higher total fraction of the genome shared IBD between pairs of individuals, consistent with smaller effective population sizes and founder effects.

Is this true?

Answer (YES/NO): NO